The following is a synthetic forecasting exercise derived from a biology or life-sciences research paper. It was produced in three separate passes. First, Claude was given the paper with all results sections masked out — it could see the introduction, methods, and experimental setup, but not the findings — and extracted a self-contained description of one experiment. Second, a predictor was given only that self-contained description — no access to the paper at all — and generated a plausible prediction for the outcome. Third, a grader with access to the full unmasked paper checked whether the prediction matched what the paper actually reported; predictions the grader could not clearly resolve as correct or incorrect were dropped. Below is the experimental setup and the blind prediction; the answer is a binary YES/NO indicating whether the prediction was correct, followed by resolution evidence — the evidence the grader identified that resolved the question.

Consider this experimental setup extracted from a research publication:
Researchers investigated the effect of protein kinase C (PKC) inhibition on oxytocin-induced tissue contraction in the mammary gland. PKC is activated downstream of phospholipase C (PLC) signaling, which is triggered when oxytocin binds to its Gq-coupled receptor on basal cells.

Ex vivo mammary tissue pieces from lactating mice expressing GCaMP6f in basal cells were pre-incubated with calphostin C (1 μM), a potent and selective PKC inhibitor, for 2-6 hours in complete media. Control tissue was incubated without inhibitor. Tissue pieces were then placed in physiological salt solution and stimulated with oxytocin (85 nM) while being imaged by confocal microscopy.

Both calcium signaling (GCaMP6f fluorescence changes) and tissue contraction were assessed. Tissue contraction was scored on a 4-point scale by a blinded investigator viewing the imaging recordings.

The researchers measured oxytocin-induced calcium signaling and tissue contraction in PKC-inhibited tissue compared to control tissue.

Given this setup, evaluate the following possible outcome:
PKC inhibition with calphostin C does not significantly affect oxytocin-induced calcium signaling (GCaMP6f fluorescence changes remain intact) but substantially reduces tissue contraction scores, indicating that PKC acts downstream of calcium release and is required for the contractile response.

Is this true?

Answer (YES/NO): NO